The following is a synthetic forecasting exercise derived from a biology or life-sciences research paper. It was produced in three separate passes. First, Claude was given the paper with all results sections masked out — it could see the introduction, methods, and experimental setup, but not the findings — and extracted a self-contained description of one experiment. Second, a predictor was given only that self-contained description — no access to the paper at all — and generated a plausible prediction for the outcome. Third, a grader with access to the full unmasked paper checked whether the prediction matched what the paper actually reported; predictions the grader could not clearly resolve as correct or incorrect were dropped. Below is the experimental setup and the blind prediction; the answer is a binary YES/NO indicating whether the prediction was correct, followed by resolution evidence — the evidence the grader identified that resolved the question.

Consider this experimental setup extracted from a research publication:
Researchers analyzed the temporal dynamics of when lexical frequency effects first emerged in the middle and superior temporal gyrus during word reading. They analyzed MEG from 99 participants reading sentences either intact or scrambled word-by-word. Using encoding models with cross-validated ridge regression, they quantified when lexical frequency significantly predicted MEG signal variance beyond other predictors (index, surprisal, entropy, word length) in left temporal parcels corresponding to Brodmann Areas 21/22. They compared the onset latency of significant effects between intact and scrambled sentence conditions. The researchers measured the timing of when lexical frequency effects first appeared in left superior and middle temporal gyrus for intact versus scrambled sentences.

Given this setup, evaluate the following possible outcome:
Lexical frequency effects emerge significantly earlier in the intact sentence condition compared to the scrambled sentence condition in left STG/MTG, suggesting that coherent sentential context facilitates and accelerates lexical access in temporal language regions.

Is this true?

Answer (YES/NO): YES